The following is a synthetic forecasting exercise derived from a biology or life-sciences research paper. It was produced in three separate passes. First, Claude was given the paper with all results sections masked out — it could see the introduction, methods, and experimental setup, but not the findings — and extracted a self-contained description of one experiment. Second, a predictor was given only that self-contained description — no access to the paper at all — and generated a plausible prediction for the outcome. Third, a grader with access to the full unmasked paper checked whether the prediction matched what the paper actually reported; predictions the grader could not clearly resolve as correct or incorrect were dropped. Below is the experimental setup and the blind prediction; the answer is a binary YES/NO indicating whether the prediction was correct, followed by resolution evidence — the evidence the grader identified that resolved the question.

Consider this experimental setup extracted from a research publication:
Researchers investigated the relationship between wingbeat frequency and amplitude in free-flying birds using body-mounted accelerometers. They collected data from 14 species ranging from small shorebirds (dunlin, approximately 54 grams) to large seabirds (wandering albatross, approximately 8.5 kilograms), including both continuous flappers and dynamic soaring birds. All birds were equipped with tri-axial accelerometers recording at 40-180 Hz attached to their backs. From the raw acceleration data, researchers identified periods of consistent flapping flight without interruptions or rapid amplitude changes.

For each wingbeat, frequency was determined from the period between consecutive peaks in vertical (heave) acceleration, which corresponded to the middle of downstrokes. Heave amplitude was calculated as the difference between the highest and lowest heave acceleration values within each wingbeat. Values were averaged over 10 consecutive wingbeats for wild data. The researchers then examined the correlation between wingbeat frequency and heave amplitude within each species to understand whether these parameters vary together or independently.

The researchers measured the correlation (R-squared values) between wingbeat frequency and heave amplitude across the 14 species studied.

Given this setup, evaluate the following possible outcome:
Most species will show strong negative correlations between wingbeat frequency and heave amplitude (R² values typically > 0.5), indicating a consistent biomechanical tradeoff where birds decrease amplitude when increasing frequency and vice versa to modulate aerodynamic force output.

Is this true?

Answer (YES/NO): NO